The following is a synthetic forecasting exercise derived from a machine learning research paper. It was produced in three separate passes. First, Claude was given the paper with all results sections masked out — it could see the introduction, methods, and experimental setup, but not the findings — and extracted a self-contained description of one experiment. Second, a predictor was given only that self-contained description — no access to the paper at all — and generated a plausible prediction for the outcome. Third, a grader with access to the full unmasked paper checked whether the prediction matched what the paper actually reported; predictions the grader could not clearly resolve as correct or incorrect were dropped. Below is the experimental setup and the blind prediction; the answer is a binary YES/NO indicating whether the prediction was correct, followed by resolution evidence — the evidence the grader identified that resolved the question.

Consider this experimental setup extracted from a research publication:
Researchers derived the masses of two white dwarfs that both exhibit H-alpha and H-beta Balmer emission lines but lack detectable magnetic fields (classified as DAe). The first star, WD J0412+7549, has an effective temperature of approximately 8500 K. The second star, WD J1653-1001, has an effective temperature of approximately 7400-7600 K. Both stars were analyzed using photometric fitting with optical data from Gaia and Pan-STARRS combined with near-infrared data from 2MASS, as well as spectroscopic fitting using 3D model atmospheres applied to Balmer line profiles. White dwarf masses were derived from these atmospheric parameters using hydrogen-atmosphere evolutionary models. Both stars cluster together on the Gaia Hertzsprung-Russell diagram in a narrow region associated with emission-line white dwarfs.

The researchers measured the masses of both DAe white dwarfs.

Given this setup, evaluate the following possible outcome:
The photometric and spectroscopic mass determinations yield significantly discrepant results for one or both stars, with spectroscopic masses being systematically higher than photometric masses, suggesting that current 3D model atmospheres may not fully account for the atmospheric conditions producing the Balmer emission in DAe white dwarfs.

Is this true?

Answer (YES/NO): NO